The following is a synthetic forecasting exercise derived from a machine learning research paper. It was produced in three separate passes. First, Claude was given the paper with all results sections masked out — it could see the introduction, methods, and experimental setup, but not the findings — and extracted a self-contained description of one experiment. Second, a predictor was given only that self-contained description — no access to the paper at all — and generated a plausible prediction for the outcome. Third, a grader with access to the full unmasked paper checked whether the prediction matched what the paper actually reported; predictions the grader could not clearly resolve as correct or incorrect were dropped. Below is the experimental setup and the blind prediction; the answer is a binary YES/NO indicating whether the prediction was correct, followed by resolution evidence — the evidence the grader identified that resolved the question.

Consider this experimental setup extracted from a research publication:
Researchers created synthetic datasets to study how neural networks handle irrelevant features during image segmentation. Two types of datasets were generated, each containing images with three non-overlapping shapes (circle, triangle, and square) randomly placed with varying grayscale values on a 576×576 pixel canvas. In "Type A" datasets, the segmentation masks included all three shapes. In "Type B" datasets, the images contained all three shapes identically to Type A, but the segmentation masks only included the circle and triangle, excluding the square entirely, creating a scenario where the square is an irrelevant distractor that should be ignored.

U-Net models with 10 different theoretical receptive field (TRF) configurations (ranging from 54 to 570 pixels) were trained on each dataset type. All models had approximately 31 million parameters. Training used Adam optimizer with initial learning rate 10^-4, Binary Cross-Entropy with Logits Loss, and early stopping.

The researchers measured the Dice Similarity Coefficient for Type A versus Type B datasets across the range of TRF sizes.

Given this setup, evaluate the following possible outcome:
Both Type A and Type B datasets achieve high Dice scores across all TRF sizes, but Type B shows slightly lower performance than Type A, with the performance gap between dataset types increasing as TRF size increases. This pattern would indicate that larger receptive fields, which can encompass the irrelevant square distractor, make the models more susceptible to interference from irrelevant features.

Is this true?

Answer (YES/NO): NO